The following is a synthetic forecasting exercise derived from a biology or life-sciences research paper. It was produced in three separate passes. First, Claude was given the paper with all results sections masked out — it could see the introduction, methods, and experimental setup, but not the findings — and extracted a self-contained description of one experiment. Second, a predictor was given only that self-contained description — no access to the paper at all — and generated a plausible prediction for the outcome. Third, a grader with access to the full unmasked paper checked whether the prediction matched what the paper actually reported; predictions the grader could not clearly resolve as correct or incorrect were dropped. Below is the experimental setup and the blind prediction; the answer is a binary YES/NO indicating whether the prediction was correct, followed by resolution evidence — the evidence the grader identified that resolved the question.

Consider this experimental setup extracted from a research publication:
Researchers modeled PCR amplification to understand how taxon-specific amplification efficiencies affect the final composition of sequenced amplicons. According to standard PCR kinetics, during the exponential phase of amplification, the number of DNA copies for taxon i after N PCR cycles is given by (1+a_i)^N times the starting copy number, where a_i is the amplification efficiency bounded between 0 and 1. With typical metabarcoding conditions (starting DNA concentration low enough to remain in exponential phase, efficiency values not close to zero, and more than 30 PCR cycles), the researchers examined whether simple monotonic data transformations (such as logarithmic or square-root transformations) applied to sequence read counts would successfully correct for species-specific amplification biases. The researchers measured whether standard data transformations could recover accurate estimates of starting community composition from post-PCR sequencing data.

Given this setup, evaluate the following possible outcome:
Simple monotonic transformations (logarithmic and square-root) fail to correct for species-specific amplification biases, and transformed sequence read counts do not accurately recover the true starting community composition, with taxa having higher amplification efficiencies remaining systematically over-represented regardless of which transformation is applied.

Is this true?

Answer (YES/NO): YES